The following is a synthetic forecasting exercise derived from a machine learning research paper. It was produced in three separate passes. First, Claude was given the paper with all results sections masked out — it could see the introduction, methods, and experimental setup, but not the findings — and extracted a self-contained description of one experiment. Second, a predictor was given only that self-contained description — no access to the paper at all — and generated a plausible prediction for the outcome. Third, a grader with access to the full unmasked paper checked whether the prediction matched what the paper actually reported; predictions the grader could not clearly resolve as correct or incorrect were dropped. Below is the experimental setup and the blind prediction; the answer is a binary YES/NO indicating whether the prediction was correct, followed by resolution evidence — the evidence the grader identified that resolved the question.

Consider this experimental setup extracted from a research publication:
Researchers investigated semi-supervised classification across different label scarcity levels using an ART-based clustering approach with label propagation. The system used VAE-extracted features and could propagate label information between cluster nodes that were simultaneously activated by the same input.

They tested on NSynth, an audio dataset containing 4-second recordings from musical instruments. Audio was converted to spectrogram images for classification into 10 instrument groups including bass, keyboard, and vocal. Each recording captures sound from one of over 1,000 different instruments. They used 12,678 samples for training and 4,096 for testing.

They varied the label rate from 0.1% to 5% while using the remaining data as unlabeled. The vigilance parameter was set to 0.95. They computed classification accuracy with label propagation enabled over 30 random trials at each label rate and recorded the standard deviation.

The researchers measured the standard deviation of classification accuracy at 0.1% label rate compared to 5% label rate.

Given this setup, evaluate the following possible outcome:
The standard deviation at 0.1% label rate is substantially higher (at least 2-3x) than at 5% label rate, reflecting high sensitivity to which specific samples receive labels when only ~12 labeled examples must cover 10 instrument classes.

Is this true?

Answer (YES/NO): YES